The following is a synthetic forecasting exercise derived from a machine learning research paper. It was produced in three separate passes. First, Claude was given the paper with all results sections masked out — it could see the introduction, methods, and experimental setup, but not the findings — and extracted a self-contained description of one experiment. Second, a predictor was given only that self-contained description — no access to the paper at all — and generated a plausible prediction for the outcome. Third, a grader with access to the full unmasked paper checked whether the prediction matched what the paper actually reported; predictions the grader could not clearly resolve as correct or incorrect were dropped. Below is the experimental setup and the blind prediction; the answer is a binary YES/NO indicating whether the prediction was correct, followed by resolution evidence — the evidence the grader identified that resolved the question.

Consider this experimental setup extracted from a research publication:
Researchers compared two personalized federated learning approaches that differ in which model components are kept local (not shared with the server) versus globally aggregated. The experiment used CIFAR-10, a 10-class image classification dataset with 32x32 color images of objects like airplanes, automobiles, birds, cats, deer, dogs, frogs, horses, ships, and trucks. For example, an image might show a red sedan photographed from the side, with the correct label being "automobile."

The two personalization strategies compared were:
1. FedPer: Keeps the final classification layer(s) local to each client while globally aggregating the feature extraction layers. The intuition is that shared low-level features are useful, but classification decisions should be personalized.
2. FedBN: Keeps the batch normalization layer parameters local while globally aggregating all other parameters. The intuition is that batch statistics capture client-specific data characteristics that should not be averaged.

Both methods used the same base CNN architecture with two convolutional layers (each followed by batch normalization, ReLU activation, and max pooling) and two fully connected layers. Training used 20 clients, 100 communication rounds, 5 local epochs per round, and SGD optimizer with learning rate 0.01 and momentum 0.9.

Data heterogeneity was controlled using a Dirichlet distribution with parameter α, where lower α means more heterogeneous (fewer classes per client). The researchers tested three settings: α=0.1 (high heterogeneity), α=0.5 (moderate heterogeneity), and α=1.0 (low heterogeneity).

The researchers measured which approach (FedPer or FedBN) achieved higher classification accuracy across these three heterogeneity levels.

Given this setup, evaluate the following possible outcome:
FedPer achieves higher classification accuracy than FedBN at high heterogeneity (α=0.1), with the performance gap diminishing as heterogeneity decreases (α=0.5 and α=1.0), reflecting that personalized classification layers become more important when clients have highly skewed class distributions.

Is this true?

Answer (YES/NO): NO